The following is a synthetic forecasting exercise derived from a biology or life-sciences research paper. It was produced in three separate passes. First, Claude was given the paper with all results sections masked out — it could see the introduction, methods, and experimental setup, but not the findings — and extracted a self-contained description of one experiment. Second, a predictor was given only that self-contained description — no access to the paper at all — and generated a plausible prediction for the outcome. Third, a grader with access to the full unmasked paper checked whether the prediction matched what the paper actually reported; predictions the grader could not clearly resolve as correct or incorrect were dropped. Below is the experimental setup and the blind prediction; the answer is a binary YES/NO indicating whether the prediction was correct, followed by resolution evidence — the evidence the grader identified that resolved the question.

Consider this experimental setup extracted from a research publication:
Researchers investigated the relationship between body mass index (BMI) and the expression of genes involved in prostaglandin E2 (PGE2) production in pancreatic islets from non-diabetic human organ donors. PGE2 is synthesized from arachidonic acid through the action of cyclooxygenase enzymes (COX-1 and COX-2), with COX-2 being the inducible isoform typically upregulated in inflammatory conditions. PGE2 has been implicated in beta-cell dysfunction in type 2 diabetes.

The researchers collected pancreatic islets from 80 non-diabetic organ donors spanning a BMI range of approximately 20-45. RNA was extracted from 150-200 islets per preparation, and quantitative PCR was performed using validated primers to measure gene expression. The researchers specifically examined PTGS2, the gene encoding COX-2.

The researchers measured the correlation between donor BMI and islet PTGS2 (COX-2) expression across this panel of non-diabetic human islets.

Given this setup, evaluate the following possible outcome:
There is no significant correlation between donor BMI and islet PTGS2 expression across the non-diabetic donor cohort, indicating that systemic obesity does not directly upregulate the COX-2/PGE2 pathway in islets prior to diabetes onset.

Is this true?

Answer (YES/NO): NO